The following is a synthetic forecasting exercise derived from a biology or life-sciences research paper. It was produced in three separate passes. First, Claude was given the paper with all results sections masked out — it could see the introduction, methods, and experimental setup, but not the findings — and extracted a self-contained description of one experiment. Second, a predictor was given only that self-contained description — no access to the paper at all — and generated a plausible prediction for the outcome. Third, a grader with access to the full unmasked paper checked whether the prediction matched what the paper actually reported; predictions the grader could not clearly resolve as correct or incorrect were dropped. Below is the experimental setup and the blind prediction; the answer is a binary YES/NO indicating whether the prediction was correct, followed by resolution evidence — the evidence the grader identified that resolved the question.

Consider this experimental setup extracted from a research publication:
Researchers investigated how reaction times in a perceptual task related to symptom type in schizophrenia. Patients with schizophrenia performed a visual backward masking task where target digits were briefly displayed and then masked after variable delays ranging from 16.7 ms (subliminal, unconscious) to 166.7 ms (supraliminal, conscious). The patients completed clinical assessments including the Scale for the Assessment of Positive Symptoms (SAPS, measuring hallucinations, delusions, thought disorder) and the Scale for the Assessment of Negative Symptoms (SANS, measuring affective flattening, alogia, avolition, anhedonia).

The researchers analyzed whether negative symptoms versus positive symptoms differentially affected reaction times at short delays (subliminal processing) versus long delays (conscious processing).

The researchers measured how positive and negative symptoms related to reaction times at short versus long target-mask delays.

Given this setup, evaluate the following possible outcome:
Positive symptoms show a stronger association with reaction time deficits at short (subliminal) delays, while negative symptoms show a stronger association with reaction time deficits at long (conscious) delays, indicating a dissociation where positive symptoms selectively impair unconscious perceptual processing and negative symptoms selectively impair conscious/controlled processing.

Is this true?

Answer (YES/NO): NO